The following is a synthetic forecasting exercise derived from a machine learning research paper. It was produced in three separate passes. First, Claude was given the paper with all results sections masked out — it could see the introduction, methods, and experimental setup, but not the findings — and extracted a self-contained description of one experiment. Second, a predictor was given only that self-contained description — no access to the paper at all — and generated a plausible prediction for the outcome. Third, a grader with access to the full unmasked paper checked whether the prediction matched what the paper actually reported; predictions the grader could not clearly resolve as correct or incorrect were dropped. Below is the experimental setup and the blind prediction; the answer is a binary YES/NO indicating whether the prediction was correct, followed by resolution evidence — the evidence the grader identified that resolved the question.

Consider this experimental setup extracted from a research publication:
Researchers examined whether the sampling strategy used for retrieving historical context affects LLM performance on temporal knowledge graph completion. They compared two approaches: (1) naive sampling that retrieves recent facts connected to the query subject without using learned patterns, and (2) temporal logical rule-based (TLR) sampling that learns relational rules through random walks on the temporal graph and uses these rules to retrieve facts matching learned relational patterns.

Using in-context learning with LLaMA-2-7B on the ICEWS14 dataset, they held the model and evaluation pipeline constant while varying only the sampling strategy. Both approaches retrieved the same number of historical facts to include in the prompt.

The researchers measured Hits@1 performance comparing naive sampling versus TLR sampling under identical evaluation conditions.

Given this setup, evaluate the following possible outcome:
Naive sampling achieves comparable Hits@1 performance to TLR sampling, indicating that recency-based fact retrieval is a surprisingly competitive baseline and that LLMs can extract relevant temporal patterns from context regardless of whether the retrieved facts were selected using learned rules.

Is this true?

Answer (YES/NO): YES